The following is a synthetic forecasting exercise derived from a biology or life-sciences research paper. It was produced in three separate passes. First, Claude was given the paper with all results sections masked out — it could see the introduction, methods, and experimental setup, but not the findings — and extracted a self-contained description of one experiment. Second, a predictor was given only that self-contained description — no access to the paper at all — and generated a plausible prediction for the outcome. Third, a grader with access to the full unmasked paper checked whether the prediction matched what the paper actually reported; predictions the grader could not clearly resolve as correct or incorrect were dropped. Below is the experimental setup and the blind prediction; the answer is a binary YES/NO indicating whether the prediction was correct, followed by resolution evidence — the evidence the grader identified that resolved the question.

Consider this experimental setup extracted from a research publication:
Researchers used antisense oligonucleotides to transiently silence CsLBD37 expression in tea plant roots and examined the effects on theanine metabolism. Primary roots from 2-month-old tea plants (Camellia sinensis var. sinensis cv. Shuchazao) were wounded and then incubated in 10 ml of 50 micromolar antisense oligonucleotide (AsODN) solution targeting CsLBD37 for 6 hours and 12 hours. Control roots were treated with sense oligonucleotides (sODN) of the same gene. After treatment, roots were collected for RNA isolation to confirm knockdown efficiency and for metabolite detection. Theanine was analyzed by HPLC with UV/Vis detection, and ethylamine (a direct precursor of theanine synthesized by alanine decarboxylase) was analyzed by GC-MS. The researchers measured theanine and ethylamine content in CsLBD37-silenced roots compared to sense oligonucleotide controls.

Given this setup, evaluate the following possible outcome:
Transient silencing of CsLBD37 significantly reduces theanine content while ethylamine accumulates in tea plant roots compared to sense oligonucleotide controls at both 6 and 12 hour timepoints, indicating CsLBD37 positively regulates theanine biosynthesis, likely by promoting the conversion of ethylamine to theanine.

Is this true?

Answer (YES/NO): NO